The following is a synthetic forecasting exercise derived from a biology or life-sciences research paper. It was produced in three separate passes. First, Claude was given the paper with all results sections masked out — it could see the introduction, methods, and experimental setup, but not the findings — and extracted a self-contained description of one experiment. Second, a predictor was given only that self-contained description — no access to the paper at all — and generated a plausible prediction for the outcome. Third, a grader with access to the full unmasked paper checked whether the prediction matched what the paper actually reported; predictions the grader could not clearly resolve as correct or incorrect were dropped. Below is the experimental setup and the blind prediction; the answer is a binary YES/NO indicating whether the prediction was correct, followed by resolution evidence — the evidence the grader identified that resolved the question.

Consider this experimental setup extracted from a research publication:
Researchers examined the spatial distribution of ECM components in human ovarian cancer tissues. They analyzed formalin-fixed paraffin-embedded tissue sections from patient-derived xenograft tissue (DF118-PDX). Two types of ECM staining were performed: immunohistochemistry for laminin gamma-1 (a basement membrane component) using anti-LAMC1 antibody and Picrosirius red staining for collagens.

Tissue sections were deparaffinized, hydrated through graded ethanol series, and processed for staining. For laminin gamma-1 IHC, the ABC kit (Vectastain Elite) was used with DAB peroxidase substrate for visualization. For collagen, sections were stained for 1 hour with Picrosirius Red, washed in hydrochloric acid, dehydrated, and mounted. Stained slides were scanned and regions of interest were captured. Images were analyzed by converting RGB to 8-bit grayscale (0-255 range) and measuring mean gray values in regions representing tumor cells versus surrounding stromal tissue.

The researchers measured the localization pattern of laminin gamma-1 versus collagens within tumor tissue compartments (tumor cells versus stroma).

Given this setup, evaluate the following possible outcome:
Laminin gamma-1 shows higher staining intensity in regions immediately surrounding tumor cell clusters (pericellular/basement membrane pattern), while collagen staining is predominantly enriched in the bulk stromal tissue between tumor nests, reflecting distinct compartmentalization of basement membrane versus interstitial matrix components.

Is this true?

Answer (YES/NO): NO